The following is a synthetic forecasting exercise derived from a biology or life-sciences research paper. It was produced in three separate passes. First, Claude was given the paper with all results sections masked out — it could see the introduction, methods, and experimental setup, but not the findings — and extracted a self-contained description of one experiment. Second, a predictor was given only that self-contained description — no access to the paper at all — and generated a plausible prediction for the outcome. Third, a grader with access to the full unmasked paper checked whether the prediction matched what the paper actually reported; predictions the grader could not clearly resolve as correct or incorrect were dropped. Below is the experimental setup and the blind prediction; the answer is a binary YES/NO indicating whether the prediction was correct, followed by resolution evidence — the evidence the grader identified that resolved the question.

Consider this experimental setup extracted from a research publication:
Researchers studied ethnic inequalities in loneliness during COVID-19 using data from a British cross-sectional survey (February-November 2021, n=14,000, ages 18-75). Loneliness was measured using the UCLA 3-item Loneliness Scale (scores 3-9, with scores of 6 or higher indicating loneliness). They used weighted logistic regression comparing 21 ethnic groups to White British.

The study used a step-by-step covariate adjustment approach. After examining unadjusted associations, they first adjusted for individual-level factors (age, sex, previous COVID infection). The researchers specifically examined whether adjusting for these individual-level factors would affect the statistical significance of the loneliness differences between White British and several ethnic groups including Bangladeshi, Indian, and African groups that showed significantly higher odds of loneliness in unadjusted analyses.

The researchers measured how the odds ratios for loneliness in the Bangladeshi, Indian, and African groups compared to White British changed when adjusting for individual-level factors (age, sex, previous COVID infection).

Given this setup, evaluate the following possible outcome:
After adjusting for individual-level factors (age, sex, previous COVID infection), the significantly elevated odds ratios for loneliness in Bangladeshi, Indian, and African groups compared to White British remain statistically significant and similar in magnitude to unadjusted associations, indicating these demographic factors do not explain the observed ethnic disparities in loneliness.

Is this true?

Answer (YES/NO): NO